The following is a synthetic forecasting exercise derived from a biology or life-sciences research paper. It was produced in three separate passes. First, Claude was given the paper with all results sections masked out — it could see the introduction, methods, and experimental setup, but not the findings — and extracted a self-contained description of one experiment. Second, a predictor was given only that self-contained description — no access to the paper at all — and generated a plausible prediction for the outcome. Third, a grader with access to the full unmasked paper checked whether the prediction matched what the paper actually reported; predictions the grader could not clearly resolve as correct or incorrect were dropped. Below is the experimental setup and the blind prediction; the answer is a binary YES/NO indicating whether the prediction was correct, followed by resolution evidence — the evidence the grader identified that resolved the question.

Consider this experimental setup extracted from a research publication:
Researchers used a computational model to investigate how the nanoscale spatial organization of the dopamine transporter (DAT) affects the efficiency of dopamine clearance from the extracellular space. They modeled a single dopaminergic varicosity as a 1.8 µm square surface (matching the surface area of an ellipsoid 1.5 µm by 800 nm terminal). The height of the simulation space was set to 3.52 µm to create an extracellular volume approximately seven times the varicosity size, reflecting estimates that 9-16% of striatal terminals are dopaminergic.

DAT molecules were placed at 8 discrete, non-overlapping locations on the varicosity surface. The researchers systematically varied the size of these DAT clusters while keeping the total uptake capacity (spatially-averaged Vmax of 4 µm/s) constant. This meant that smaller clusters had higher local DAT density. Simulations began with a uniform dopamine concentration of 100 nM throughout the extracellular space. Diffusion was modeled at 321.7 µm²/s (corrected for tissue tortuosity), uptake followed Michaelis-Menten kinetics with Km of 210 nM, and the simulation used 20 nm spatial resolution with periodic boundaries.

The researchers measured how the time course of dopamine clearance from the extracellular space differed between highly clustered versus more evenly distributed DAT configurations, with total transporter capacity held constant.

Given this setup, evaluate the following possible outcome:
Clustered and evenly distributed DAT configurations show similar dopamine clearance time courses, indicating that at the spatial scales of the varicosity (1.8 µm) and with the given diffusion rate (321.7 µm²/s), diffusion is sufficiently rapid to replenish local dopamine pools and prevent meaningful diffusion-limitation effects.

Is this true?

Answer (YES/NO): NO